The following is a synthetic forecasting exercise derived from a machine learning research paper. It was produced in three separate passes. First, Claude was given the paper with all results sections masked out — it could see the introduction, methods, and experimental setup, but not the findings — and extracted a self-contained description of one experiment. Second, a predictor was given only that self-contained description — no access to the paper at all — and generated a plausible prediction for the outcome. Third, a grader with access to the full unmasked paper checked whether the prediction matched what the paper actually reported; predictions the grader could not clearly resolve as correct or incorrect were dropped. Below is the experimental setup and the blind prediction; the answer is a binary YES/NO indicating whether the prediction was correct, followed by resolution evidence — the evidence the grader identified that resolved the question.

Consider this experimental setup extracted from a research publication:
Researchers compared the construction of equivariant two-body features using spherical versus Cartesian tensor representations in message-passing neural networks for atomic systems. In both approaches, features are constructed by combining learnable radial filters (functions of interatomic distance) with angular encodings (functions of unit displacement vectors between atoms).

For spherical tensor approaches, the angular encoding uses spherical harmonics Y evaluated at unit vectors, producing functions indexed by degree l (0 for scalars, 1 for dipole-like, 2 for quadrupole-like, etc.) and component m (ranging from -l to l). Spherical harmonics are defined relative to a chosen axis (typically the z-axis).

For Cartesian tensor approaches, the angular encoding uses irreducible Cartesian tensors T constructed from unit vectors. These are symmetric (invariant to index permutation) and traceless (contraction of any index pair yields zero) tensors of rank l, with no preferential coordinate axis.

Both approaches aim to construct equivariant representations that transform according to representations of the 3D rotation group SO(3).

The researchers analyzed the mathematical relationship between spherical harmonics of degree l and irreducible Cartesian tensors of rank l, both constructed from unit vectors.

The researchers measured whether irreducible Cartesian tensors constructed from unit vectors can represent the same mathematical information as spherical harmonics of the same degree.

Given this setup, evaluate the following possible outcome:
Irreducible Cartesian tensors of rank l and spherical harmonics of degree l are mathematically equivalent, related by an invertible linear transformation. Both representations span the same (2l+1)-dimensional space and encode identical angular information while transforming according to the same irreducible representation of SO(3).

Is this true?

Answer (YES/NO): YES